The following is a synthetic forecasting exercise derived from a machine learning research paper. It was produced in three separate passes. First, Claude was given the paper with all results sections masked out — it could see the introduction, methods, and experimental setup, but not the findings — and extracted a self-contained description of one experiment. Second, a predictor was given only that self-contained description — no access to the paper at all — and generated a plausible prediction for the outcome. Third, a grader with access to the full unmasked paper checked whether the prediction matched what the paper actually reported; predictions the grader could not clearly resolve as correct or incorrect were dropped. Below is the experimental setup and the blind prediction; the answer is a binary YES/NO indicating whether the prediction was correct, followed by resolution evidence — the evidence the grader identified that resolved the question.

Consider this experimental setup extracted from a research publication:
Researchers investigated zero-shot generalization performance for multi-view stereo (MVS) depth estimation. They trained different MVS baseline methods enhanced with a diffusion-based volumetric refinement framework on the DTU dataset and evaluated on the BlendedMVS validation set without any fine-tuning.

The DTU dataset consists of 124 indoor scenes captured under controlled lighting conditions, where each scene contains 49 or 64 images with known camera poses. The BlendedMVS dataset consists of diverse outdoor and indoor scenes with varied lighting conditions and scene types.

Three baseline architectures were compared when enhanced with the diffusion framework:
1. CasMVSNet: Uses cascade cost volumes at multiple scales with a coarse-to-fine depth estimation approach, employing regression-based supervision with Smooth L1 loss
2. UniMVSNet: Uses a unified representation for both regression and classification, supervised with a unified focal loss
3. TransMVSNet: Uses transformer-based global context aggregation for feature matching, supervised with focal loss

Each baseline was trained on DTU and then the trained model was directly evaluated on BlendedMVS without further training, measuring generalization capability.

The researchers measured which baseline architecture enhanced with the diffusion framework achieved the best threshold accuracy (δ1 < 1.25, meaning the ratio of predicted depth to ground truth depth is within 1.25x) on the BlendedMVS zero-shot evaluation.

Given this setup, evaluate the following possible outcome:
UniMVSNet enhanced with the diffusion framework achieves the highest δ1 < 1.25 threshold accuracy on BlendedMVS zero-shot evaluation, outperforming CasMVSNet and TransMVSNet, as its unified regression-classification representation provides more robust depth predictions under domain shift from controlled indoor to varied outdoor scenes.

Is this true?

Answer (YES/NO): NO